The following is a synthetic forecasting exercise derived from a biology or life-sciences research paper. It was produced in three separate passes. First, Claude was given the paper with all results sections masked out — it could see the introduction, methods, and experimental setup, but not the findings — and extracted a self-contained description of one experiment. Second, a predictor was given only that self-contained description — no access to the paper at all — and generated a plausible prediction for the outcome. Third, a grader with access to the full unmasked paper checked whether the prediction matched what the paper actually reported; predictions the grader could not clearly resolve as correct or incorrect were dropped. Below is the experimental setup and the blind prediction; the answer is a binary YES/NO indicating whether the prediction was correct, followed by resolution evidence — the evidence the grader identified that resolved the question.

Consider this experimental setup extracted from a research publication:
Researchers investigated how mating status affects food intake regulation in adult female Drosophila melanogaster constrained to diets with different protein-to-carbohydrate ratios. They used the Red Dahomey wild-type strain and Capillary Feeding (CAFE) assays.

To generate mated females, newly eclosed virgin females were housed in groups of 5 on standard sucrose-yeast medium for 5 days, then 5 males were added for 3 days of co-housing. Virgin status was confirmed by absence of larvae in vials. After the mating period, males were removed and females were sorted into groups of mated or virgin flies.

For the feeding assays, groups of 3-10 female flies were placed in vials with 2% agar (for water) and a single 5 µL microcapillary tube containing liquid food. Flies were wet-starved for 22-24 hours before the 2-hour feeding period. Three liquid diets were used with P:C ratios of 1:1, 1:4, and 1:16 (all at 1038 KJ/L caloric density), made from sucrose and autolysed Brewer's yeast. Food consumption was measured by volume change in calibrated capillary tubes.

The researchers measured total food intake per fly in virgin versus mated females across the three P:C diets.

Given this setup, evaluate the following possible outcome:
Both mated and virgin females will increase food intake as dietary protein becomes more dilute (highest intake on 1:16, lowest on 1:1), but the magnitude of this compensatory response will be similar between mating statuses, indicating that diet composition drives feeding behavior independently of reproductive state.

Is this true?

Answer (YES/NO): YES